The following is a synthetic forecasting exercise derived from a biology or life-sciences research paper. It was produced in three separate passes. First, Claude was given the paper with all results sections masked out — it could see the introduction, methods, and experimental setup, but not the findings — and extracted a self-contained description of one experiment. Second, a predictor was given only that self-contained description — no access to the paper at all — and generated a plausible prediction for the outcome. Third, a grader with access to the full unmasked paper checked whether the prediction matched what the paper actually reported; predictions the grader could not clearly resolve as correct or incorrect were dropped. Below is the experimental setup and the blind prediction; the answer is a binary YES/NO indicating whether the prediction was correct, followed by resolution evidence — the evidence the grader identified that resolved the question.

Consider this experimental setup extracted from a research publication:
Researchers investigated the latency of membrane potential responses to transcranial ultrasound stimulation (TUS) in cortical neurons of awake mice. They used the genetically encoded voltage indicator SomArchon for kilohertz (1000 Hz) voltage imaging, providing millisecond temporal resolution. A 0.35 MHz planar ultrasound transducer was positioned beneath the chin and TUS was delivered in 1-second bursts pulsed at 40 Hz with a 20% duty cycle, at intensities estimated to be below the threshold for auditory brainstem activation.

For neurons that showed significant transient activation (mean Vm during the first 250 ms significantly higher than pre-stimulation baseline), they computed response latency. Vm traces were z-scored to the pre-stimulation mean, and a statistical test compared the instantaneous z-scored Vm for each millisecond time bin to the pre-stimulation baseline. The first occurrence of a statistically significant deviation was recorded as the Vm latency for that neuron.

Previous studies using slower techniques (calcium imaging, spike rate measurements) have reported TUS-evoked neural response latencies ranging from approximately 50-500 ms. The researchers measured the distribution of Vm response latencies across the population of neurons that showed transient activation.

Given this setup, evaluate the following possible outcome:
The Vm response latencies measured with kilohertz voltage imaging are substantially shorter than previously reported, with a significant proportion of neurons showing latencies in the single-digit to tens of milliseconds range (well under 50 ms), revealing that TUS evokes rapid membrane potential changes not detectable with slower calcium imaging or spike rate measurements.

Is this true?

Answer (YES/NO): YES